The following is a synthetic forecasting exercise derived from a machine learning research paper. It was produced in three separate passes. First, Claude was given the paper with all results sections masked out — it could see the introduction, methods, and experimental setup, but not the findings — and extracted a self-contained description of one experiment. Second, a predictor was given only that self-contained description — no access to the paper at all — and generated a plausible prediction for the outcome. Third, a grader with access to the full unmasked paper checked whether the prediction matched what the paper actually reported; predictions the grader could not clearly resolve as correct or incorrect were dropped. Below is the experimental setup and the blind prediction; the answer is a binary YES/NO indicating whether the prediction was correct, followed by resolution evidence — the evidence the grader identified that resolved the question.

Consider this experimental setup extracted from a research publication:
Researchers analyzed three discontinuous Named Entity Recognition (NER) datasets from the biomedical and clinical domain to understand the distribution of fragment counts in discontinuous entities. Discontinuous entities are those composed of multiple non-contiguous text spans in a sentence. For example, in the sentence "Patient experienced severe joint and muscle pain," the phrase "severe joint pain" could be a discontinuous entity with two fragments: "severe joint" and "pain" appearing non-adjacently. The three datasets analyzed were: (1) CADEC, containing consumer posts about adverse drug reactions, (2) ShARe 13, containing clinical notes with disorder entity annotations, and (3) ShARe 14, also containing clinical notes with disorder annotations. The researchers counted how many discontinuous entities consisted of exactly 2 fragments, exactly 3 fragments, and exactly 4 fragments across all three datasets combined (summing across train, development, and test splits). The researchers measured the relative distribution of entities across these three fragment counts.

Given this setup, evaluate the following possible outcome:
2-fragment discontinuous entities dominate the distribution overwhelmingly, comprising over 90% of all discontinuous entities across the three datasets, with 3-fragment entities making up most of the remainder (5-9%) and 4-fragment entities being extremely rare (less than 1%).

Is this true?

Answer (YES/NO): NO